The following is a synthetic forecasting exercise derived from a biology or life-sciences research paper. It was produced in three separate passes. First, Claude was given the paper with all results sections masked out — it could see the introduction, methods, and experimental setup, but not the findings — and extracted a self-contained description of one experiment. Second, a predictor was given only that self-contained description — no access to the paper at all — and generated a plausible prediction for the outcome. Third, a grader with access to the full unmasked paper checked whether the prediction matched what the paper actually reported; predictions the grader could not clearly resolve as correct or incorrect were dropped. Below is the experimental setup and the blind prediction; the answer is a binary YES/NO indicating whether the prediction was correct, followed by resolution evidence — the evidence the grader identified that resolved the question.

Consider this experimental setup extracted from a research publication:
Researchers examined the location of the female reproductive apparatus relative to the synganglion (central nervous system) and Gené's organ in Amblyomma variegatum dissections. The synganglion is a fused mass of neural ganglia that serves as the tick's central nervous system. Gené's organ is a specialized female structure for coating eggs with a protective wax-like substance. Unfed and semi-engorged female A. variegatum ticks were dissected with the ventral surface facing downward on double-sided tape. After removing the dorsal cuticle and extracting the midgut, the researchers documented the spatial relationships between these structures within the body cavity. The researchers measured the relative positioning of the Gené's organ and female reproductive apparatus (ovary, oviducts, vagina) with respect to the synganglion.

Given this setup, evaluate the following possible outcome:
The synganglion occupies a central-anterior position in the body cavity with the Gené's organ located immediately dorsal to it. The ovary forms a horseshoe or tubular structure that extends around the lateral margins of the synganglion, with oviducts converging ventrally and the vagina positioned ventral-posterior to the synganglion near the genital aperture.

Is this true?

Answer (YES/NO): NO